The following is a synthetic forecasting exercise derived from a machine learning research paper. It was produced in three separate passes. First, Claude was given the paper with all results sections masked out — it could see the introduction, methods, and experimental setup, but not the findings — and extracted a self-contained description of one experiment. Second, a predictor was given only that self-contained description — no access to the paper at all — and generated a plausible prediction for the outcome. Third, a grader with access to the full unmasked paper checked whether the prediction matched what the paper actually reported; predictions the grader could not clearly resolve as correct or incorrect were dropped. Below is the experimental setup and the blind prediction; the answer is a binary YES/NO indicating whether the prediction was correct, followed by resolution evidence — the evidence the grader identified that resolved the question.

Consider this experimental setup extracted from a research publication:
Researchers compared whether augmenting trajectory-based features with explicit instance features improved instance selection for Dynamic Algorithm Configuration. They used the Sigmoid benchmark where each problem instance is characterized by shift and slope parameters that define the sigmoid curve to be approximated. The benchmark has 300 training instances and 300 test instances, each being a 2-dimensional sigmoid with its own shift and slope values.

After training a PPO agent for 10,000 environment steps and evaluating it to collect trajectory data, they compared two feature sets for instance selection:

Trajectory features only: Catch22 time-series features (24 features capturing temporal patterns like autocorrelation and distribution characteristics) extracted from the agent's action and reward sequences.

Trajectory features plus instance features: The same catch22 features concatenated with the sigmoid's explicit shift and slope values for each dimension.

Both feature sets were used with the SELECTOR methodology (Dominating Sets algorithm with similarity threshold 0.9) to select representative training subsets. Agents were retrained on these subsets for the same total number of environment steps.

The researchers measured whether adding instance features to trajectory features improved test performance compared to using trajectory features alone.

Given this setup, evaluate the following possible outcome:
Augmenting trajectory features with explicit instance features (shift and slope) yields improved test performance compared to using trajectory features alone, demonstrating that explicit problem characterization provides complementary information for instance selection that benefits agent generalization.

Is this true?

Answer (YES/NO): NO